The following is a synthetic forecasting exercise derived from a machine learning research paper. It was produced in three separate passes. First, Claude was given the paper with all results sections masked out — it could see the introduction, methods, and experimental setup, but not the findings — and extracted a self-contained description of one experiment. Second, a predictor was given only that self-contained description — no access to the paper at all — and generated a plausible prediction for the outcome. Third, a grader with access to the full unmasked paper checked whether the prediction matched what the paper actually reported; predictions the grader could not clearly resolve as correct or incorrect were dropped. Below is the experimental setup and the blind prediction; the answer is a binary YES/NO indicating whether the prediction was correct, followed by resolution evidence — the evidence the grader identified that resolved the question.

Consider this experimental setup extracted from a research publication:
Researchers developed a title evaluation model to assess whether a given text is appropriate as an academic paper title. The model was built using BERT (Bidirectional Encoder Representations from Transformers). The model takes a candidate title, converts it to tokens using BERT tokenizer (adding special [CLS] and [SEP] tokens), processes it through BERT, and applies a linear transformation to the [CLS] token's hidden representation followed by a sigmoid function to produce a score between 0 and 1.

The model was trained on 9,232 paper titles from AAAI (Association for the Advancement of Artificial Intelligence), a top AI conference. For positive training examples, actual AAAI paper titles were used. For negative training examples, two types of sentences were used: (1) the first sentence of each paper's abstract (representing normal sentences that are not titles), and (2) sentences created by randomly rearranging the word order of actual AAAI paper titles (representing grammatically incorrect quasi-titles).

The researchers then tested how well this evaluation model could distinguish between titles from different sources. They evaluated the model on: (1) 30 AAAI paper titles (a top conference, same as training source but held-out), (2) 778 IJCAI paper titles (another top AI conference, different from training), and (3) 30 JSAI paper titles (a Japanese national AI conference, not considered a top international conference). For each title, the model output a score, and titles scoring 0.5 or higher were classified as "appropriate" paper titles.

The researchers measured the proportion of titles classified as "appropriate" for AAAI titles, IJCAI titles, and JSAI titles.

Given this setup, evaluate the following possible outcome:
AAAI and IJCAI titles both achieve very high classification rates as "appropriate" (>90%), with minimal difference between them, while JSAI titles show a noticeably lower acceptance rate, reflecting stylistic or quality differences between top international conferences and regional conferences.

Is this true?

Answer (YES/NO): NO